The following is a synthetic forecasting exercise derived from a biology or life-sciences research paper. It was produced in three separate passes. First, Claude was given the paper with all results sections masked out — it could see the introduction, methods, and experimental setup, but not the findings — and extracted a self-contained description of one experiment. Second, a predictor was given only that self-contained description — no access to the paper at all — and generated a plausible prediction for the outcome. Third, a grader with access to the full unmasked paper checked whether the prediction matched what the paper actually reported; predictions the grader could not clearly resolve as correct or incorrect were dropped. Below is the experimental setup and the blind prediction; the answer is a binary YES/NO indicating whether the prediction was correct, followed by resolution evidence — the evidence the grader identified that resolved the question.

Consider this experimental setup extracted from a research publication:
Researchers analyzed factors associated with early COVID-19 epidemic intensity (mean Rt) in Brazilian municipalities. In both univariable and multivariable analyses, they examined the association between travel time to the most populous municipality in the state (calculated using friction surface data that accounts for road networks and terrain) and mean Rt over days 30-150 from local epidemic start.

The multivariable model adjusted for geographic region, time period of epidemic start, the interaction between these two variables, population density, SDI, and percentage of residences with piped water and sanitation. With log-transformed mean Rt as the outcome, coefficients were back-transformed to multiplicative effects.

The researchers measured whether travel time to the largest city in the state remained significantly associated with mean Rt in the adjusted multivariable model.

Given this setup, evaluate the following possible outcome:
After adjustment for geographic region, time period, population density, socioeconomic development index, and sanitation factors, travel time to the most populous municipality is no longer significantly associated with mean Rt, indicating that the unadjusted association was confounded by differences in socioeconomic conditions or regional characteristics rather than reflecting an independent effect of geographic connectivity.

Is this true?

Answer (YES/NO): NO